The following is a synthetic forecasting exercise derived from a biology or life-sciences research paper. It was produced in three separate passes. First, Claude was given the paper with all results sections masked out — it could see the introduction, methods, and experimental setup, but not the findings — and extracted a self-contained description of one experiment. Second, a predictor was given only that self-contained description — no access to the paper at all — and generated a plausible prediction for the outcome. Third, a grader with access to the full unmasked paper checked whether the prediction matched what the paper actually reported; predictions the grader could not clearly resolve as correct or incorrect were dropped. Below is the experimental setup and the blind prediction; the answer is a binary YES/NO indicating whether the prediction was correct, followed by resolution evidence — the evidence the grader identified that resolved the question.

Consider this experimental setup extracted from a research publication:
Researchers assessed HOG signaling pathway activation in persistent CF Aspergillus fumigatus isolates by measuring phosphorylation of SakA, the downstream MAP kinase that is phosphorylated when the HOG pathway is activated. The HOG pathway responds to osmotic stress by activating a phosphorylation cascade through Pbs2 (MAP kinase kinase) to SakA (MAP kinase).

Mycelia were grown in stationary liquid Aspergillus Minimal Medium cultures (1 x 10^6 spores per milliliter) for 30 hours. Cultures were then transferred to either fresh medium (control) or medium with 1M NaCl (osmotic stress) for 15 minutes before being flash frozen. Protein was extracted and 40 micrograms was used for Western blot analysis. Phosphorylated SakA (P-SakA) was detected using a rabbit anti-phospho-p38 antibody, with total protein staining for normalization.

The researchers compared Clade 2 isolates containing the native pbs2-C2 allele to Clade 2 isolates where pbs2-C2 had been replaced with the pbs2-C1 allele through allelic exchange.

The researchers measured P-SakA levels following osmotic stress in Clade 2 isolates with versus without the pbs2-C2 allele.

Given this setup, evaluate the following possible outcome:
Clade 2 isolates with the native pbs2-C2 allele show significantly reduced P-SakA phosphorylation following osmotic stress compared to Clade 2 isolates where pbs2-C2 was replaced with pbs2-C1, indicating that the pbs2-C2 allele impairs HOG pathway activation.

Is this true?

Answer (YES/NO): NO